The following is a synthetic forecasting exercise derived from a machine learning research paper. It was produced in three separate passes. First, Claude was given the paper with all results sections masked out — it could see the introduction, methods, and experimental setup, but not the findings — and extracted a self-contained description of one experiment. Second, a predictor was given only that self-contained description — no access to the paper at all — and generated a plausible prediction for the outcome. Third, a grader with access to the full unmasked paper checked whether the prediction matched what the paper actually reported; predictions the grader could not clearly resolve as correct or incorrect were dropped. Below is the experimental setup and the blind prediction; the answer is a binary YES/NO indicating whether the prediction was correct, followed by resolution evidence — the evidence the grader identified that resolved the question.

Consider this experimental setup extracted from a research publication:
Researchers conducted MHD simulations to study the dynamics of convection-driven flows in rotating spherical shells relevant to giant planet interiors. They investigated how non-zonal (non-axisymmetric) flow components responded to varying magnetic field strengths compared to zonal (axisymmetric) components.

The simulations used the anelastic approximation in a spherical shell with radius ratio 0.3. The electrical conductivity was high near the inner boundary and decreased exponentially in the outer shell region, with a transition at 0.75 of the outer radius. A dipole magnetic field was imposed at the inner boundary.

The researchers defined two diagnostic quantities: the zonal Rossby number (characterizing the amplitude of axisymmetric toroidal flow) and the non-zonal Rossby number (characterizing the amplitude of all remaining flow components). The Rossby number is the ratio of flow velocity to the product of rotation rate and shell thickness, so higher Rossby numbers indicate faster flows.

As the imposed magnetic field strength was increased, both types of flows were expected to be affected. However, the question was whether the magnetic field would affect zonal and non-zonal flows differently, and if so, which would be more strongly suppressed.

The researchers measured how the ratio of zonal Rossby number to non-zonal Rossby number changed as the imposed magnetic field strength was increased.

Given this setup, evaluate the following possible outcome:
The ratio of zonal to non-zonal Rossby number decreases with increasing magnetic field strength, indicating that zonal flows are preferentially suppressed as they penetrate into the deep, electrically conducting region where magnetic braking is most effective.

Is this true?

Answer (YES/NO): YES